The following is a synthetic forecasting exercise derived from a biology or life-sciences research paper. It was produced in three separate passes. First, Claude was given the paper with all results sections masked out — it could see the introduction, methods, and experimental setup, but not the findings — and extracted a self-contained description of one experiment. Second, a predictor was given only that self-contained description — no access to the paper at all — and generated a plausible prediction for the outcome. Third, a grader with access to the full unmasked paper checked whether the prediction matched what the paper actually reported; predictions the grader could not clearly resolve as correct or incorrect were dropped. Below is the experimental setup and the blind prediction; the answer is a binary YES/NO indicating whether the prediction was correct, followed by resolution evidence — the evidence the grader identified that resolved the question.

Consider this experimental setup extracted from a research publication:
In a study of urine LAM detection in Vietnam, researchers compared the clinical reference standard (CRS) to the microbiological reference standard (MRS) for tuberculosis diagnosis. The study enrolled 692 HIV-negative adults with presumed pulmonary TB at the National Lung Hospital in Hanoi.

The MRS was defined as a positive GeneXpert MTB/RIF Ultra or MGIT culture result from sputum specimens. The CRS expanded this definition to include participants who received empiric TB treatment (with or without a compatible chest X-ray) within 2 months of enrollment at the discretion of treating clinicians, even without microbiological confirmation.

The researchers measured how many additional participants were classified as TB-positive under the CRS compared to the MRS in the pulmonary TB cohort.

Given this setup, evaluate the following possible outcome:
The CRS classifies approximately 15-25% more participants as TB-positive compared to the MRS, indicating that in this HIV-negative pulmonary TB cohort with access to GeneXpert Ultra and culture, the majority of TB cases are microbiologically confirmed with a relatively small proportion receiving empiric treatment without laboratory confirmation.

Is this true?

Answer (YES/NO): YES